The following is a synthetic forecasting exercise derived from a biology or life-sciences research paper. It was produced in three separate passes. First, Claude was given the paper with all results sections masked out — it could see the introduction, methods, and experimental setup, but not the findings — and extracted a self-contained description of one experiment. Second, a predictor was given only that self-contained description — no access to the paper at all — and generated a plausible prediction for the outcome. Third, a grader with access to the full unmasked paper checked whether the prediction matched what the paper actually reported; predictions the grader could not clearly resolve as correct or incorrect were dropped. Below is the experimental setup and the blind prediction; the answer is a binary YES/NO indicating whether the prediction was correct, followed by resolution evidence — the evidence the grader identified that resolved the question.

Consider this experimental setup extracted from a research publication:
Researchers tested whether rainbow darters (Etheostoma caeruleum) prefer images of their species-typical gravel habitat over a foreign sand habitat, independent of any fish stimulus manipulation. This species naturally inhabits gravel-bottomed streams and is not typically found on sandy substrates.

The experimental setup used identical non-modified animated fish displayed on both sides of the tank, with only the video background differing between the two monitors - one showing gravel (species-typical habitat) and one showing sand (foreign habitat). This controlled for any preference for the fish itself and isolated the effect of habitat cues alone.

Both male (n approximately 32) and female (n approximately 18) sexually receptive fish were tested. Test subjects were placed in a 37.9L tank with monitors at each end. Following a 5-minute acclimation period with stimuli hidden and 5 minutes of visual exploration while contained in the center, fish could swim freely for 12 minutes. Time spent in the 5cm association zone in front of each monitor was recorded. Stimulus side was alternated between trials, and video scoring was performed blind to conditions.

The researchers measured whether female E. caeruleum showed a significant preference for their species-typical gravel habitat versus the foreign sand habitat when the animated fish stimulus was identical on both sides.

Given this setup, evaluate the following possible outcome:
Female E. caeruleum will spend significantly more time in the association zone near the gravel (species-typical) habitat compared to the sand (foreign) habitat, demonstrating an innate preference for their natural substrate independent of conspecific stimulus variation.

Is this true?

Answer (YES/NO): YES